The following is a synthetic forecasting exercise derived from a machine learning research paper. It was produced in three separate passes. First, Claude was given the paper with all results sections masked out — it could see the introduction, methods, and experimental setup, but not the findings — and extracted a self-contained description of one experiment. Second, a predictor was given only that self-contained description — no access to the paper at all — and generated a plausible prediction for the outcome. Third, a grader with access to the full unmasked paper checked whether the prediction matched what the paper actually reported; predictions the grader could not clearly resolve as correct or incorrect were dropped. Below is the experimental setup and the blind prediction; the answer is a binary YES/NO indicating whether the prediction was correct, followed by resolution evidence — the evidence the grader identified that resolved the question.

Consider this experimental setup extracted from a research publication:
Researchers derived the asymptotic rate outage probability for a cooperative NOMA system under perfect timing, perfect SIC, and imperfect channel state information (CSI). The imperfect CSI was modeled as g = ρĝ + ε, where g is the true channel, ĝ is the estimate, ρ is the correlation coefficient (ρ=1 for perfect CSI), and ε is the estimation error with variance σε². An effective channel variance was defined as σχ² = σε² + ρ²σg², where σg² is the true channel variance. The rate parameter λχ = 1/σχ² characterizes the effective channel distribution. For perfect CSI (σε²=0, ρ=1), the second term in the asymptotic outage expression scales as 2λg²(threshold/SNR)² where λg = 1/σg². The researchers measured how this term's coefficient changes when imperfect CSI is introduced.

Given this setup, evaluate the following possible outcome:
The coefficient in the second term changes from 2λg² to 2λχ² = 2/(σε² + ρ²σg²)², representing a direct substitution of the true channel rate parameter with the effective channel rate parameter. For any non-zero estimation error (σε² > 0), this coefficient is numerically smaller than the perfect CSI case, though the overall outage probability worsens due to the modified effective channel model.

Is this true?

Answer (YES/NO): NO